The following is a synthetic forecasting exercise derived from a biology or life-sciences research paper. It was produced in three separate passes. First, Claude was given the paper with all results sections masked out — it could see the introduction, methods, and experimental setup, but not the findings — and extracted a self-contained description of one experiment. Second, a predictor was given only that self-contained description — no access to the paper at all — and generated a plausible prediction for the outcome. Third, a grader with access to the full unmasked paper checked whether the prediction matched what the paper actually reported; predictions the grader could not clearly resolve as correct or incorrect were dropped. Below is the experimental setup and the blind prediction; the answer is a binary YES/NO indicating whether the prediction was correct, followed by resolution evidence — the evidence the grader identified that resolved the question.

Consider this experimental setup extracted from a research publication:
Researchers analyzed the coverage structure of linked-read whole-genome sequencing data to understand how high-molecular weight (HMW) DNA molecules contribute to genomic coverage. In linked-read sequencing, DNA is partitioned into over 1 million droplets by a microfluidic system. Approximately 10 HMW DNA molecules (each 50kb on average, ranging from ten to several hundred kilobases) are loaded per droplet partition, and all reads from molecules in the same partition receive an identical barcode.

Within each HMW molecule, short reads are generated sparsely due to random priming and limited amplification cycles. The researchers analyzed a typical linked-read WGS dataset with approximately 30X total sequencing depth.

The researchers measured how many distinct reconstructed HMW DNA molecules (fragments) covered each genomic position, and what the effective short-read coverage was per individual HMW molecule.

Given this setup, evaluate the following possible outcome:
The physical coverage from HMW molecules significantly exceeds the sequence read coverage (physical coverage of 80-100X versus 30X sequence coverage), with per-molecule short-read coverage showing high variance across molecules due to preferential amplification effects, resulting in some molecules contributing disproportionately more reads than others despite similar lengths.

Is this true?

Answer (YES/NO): NO